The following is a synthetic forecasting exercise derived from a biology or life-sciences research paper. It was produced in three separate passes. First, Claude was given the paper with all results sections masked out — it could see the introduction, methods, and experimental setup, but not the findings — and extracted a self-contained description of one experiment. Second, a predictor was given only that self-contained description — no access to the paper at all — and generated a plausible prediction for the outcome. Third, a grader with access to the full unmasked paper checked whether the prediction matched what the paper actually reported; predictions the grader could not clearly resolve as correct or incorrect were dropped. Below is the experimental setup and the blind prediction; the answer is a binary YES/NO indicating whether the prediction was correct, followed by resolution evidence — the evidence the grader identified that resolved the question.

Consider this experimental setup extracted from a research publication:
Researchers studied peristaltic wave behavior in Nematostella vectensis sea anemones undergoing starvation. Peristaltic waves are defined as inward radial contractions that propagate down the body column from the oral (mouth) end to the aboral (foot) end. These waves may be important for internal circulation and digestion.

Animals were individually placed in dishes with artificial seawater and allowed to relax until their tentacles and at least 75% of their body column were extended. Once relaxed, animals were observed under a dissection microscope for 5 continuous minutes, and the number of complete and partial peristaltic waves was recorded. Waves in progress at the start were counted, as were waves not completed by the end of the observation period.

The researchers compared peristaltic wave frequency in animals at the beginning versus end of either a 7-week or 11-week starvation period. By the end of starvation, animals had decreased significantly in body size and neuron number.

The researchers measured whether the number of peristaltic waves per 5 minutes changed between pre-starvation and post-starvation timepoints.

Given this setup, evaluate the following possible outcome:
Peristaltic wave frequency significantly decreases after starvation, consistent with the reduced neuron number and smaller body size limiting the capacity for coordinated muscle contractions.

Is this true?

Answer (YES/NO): YES